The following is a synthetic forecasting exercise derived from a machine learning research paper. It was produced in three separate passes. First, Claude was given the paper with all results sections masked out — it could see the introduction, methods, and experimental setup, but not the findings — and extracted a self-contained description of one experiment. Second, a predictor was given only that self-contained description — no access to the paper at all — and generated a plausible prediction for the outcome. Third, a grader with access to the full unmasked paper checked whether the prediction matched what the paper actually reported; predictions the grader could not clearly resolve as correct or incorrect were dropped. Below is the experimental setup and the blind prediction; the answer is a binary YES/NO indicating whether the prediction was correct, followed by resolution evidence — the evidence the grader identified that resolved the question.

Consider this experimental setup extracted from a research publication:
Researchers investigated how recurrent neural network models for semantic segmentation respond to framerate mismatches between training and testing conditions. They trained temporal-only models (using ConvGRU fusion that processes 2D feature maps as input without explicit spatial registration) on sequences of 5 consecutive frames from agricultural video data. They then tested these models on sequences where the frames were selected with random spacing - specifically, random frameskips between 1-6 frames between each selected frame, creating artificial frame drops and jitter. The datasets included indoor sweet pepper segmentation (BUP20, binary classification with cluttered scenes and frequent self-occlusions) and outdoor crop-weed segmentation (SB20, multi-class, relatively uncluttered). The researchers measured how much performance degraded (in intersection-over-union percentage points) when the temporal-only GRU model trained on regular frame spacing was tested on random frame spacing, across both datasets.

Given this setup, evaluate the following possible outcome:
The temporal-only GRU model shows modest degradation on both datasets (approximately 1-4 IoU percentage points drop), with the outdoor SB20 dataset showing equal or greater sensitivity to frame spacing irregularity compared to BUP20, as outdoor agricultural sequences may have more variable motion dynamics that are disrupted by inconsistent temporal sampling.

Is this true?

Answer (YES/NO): NO